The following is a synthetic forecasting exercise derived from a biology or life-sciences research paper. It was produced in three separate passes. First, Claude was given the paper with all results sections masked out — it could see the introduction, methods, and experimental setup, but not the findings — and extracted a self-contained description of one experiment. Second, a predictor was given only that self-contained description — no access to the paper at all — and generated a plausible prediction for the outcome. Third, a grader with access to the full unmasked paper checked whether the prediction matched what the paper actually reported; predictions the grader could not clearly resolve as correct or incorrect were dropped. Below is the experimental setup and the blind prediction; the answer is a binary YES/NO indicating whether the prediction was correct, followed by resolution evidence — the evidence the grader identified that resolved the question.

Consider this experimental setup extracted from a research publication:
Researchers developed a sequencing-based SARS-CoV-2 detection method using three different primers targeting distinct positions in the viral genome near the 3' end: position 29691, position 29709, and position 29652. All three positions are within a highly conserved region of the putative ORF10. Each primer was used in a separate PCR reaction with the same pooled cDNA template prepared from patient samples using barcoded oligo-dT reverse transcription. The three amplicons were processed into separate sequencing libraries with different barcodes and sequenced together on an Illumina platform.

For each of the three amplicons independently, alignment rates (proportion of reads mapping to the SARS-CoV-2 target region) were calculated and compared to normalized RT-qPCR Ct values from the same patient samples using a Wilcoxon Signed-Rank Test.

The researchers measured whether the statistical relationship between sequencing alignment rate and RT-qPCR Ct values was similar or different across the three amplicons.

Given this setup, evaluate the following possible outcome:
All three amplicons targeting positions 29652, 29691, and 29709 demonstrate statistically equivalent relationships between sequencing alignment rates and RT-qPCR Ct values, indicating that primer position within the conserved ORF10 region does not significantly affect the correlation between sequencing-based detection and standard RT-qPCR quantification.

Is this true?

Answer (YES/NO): NO